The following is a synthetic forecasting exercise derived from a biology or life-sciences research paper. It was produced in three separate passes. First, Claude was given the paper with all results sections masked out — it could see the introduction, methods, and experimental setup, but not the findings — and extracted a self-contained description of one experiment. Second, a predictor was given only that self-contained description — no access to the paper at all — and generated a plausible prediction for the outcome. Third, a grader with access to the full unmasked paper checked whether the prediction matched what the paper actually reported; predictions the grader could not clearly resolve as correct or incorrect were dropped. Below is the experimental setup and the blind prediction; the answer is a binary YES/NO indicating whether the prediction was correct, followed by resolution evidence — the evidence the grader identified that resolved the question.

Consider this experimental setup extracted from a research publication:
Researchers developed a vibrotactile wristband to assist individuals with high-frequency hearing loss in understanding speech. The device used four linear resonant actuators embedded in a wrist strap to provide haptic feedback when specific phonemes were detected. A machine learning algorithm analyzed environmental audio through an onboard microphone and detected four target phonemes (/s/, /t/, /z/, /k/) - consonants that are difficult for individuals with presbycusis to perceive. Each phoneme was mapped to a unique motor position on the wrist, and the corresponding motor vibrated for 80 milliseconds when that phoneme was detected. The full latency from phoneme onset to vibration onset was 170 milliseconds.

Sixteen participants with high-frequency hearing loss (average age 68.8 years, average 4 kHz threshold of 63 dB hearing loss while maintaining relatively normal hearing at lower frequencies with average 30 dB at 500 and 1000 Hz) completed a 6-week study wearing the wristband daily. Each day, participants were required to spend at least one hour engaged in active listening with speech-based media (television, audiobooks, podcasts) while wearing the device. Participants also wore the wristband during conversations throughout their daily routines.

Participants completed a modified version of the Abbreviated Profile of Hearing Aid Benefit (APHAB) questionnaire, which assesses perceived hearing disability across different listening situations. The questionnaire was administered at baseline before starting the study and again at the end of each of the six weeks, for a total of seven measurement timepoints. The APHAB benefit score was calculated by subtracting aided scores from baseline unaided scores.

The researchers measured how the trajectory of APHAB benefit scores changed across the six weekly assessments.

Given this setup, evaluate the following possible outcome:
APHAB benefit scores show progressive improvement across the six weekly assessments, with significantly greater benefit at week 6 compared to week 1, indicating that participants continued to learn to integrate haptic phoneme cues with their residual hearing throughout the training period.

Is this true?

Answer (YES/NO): NO